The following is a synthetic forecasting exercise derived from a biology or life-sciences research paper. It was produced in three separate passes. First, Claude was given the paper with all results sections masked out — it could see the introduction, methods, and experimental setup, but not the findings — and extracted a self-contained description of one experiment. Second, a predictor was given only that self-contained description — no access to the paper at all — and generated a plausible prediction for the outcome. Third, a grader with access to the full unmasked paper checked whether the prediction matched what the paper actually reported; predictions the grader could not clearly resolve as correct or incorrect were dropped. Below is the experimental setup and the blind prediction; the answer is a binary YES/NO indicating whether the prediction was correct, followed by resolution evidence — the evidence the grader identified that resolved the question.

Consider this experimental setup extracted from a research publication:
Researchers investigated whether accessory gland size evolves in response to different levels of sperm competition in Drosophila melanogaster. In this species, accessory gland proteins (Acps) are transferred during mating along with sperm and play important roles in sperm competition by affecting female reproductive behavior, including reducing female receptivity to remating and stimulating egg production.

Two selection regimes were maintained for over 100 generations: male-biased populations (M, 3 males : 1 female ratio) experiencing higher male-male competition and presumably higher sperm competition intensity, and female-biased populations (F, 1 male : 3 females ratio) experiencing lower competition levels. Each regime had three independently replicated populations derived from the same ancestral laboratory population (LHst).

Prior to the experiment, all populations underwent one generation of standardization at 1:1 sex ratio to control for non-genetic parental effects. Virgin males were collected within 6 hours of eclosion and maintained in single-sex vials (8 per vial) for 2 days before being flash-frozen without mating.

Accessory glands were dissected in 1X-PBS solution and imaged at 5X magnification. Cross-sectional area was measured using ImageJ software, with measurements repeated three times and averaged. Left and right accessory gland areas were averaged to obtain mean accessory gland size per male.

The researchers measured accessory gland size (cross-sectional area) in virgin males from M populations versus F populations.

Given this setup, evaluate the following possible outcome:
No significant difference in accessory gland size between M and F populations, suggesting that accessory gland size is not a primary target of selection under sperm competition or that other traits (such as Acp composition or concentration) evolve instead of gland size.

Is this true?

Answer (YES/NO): YES